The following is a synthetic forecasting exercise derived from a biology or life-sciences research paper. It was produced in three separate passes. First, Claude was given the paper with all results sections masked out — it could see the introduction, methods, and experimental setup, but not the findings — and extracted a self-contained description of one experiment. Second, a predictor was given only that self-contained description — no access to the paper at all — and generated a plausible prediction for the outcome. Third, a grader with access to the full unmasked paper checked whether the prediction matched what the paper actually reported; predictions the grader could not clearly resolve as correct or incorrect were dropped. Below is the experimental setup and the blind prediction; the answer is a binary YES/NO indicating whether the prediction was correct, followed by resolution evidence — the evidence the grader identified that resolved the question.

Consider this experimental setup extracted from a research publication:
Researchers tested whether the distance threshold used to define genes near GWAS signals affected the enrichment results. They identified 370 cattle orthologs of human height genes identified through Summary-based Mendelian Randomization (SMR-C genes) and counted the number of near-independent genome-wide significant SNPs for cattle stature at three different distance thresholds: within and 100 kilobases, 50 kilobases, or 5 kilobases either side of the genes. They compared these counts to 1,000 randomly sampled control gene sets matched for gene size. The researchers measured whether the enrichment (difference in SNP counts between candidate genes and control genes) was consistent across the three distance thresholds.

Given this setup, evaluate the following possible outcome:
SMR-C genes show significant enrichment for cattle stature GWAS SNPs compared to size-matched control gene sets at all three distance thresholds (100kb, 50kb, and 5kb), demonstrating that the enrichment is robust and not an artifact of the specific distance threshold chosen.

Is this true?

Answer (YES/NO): NO